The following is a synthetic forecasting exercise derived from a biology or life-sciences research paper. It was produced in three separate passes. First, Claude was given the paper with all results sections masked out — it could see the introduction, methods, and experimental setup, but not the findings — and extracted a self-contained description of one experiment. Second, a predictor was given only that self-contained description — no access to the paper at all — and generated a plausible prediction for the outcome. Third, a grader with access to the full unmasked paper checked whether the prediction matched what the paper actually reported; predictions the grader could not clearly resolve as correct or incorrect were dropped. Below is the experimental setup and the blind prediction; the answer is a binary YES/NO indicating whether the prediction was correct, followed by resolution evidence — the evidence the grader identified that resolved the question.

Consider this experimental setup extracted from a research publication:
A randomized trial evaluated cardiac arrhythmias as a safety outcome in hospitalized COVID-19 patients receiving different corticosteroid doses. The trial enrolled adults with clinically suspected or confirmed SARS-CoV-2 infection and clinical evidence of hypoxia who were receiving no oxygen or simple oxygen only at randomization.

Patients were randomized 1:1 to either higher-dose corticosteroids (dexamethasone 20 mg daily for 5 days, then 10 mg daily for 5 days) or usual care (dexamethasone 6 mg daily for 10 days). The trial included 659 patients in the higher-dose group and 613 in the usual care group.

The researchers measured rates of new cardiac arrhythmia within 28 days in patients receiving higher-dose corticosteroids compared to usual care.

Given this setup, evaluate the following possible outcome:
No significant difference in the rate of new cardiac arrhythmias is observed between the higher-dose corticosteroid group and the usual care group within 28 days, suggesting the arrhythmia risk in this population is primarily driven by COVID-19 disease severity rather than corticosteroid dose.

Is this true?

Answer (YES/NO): YES